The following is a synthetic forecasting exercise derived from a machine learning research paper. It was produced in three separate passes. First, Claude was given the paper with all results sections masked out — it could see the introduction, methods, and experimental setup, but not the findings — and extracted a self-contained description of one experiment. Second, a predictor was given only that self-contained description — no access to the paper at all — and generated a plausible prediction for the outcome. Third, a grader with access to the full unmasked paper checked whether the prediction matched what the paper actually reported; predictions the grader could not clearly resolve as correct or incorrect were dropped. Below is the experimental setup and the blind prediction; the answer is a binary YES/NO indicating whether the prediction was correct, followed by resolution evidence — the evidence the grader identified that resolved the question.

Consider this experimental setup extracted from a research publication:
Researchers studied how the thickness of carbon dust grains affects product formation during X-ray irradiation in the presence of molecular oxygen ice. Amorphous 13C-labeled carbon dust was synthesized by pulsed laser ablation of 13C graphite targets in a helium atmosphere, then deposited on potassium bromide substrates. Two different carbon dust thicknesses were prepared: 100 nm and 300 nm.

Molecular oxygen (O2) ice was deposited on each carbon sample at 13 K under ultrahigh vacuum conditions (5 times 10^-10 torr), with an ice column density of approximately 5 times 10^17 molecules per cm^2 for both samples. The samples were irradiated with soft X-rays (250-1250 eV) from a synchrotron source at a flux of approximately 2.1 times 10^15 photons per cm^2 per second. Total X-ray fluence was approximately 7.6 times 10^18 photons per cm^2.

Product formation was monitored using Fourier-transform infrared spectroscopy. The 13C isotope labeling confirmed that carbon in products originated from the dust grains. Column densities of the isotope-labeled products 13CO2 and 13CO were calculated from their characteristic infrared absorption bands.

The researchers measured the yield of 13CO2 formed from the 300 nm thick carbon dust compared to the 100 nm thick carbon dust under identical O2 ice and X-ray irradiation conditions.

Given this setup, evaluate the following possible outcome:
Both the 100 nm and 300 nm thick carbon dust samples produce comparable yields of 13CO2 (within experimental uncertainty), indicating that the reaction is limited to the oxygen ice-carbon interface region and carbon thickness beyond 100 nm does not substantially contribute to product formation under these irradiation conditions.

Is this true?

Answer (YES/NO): NO